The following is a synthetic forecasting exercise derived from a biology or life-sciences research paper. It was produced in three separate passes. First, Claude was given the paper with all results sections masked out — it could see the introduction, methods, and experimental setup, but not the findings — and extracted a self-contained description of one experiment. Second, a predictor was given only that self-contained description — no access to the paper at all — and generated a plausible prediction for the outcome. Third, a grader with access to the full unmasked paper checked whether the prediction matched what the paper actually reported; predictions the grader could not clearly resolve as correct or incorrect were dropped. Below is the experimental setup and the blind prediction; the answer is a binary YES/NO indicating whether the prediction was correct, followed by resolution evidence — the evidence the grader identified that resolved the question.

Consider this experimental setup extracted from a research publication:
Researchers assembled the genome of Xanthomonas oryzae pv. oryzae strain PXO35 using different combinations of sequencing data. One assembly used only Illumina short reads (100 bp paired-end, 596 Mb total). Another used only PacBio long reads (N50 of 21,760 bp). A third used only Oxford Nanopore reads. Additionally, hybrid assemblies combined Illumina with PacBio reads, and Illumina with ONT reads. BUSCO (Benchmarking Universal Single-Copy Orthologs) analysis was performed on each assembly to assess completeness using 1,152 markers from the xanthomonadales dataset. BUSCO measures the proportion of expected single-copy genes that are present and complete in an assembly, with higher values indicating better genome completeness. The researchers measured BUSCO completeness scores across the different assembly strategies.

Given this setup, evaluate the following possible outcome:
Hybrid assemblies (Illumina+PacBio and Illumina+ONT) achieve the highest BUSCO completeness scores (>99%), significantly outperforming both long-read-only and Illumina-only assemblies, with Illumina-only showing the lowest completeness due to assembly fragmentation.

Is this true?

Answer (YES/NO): NO